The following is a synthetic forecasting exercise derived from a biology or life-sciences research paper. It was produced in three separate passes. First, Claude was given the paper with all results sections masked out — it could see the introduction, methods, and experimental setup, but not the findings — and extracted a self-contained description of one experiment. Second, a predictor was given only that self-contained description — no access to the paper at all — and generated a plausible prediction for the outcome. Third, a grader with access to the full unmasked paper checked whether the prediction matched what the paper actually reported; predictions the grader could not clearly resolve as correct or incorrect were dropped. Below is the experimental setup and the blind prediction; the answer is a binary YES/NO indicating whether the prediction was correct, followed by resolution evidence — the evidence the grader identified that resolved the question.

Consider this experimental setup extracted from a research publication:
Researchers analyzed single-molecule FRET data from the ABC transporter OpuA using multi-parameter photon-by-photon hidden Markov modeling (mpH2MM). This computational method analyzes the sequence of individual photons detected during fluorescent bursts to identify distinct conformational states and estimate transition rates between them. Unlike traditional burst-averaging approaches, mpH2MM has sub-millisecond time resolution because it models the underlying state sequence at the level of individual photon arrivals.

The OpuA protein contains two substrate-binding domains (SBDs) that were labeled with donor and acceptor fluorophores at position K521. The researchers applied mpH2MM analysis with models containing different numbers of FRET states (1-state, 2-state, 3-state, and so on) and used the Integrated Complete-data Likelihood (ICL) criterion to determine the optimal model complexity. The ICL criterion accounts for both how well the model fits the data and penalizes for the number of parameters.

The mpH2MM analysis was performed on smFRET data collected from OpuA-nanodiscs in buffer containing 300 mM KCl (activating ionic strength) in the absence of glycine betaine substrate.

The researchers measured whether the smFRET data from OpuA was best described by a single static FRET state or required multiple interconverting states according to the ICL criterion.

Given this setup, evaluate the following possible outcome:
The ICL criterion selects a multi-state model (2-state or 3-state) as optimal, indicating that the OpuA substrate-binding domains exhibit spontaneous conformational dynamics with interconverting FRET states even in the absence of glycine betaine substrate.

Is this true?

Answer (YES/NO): YES